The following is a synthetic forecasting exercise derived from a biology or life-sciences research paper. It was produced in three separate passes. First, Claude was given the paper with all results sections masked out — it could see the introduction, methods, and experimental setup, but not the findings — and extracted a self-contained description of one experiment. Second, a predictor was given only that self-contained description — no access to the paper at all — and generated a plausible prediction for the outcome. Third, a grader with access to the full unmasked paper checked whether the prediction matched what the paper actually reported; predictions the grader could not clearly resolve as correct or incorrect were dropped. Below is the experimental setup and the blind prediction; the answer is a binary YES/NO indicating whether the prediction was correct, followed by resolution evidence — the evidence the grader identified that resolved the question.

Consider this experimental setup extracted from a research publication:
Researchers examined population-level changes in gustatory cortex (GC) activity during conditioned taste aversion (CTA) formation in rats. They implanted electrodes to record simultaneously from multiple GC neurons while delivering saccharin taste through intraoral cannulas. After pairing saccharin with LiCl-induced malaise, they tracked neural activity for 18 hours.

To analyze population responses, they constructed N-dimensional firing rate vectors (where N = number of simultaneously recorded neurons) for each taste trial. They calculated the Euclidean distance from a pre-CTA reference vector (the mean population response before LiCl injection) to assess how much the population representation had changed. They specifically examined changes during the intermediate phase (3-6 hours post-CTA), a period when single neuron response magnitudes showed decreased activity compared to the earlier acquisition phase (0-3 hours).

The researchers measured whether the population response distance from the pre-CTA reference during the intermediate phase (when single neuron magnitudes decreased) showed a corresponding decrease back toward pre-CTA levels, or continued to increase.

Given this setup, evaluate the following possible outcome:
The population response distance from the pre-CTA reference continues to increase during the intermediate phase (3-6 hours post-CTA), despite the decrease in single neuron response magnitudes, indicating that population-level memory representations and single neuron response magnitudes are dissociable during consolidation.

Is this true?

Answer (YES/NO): YES